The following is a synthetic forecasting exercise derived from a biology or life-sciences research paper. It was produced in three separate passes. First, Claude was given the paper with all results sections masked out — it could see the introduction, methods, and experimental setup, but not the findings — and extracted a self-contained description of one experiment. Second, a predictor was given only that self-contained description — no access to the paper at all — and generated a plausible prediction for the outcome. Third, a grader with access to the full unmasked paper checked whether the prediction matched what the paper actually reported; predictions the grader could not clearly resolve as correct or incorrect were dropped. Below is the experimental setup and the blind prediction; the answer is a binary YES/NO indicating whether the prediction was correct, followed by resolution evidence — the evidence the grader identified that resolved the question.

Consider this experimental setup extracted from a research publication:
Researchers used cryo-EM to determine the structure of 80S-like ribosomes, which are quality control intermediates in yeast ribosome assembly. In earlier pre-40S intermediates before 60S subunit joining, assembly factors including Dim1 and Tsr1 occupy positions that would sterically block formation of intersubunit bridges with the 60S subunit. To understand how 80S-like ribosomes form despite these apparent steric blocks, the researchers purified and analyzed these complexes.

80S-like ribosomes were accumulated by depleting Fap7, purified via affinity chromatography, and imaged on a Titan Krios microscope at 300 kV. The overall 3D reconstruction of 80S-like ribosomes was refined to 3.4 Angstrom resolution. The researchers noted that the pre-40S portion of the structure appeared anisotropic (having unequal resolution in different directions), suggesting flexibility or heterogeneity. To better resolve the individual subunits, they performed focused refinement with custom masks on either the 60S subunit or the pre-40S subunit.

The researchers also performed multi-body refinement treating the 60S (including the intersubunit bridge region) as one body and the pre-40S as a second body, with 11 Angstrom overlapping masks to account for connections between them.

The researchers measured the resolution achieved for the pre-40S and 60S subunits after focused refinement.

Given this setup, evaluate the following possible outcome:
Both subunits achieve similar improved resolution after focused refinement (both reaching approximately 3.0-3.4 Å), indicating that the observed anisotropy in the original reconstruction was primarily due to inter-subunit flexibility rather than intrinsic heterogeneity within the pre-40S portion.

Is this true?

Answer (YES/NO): NO